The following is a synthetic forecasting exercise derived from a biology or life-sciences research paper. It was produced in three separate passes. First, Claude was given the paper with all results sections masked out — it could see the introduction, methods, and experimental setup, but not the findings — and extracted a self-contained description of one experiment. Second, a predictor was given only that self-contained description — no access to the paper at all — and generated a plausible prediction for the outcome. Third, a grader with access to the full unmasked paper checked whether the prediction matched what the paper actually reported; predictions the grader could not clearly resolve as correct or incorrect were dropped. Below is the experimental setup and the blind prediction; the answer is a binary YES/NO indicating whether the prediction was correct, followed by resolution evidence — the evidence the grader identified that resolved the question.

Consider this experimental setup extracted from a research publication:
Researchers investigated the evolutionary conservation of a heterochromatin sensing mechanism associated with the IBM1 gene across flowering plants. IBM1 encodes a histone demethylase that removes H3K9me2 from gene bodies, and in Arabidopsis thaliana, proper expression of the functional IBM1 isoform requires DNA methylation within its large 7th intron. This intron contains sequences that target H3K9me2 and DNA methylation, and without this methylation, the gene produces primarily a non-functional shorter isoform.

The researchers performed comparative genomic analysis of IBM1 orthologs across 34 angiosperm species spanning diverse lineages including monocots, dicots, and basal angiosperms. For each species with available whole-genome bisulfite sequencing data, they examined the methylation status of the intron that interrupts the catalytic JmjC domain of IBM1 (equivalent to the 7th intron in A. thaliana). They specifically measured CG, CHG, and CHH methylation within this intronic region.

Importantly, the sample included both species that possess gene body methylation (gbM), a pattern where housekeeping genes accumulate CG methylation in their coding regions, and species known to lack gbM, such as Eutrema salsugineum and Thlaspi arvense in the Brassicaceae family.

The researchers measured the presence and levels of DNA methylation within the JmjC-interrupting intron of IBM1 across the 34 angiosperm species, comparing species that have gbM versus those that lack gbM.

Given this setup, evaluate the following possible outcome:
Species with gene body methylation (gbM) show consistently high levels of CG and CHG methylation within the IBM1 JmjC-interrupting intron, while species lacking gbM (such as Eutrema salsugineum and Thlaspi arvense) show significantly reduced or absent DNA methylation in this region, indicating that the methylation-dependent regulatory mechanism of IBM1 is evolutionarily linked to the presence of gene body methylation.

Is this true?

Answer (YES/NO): NO